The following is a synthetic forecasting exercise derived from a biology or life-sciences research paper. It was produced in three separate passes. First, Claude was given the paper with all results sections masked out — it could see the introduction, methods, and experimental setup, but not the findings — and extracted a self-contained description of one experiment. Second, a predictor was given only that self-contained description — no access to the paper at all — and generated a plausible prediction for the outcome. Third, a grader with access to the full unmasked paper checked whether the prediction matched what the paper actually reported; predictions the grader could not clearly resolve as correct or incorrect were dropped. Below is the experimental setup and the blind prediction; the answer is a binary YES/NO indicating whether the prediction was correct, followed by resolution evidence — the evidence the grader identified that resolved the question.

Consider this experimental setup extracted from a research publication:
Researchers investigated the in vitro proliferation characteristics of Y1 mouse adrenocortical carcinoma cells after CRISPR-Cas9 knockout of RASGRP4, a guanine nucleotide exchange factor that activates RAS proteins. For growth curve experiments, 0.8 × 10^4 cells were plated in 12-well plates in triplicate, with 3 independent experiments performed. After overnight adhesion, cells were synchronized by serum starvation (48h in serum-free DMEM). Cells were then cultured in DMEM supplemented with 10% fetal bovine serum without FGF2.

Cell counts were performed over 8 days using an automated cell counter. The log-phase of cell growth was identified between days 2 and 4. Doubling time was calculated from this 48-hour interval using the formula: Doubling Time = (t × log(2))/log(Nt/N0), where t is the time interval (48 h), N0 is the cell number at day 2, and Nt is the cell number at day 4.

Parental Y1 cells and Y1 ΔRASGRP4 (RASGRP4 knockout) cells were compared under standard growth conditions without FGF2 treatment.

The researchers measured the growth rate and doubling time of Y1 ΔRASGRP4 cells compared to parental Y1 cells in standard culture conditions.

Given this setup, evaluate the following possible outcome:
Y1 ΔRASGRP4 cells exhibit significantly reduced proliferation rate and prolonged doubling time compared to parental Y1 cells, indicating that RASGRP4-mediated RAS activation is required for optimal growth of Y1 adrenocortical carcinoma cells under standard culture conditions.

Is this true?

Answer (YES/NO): NO